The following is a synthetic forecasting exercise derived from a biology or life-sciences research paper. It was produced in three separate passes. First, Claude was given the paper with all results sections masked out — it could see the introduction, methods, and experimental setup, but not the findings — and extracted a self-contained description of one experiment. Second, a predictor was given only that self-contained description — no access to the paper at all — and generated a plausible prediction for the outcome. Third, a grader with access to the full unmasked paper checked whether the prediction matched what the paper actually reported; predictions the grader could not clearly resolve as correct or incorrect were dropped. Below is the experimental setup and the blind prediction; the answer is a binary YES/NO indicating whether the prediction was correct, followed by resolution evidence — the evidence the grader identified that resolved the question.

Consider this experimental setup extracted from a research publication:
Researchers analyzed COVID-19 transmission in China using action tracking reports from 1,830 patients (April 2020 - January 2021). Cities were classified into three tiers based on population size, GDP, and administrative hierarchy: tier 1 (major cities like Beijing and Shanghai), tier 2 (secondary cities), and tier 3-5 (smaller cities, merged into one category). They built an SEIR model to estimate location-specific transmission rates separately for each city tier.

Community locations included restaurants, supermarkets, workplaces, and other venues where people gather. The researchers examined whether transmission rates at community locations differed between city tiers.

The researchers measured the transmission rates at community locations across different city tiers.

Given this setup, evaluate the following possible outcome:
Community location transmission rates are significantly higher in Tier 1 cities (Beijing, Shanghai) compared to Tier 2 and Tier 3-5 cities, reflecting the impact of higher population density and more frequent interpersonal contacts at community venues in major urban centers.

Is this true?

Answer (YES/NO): NO